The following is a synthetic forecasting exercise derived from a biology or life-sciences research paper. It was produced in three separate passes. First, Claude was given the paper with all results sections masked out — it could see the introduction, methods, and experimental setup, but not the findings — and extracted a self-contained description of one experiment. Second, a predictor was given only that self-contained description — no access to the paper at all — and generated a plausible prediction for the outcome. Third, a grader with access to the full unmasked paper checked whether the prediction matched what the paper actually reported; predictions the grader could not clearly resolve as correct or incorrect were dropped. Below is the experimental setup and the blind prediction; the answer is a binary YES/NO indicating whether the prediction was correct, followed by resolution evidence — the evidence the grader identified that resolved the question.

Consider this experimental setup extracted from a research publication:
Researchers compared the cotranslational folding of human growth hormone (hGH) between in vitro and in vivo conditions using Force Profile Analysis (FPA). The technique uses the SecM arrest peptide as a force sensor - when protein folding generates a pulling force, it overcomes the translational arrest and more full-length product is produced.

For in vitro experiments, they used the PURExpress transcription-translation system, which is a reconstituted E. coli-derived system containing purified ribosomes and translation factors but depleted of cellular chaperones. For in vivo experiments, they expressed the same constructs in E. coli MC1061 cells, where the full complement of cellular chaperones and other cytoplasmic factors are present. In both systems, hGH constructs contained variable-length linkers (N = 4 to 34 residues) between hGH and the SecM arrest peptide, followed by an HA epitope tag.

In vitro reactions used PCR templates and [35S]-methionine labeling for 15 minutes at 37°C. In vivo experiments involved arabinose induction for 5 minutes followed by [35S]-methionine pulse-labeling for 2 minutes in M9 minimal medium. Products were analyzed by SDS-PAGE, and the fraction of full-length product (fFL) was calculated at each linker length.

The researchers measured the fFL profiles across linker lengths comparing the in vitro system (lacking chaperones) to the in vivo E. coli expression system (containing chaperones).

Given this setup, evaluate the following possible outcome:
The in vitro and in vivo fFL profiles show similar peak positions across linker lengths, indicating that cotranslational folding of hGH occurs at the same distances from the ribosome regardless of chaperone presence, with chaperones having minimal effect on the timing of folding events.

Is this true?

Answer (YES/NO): NO